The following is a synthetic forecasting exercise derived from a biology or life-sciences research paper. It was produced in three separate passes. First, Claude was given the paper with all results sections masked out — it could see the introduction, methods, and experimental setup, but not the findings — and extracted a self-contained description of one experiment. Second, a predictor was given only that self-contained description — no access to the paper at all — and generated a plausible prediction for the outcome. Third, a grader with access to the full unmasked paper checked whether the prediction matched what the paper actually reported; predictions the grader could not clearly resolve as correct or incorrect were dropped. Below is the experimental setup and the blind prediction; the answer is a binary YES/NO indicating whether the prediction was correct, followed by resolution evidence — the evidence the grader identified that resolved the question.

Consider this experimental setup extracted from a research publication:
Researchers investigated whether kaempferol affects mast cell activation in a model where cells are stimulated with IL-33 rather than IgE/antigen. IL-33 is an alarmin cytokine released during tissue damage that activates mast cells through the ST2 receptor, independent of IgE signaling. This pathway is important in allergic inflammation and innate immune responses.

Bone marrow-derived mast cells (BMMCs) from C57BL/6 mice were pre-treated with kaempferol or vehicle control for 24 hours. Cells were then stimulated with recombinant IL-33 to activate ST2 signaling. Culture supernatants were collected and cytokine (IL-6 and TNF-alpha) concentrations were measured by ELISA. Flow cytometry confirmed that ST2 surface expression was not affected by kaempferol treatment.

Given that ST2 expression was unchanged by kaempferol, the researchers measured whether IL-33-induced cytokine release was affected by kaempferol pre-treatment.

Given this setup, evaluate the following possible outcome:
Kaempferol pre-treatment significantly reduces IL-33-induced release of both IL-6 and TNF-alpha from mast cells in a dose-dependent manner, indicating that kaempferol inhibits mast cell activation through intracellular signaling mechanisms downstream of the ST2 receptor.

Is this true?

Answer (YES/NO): NO